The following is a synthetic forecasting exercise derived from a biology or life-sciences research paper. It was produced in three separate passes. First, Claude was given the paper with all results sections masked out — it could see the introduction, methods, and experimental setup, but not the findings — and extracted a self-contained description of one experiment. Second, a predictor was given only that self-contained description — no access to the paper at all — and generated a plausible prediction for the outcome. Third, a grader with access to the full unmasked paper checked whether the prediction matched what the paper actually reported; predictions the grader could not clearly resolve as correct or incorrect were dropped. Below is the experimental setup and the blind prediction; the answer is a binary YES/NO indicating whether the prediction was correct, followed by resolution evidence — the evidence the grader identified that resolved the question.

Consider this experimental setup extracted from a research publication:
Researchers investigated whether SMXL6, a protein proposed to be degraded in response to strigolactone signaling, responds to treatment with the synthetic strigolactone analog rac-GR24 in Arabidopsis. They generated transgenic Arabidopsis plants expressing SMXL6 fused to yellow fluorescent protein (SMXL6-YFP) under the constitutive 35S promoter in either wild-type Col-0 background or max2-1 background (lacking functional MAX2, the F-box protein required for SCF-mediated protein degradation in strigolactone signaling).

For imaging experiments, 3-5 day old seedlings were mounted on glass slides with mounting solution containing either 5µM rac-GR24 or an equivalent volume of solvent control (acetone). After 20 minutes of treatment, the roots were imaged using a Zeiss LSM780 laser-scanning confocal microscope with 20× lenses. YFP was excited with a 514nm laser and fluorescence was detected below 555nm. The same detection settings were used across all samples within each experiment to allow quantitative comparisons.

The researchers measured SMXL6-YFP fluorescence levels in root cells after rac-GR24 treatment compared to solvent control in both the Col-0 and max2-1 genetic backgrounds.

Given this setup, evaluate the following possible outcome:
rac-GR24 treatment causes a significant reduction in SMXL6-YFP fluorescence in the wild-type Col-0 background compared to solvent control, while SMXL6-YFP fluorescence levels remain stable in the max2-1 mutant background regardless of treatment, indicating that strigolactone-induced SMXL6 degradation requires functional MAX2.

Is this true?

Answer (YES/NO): YES